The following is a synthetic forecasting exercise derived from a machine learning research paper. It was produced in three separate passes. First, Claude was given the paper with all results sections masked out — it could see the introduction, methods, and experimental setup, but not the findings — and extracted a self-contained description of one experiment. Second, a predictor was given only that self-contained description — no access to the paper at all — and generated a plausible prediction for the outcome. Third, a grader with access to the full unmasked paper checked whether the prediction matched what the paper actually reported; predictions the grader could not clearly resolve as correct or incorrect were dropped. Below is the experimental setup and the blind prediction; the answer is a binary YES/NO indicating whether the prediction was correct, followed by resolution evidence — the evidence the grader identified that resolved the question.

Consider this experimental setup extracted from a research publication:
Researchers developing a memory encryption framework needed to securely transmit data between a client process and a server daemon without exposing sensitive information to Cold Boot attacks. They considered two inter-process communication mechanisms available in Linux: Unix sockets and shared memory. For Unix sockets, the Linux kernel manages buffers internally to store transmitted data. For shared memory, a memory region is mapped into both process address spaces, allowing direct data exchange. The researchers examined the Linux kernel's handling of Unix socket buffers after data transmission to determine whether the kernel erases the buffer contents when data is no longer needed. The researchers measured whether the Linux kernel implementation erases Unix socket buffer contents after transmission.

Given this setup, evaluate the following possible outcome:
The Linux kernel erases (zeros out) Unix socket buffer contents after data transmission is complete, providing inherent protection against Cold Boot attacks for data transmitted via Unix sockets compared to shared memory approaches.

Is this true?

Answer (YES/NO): NO